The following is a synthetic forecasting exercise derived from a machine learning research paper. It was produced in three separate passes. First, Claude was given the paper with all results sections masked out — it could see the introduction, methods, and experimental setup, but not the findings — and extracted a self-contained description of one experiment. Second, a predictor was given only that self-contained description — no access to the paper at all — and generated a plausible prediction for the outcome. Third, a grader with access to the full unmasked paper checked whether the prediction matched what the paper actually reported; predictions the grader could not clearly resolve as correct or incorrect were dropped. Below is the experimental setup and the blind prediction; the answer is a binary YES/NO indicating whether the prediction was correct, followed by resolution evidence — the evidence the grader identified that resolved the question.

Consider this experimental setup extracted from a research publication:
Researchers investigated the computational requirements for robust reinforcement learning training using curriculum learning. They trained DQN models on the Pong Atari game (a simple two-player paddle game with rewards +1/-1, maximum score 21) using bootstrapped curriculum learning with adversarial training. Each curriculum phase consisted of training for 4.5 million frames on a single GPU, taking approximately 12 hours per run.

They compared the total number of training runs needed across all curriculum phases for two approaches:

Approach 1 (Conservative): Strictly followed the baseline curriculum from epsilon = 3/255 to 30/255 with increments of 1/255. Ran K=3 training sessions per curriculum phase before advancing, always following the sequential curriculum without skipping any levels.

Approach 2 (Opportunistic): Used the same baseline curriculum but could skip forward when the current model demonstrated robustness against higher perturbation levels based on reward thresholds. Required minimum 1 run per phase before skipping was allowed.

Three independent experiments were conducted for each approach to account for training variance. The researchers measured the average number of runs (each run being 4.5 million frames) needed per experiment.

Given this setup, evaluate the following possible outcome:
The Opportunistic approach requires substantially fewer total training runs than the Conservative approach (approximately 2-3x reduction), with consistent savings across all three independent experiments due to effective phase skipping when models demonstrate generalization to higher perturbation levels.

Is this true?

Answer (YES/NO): NO